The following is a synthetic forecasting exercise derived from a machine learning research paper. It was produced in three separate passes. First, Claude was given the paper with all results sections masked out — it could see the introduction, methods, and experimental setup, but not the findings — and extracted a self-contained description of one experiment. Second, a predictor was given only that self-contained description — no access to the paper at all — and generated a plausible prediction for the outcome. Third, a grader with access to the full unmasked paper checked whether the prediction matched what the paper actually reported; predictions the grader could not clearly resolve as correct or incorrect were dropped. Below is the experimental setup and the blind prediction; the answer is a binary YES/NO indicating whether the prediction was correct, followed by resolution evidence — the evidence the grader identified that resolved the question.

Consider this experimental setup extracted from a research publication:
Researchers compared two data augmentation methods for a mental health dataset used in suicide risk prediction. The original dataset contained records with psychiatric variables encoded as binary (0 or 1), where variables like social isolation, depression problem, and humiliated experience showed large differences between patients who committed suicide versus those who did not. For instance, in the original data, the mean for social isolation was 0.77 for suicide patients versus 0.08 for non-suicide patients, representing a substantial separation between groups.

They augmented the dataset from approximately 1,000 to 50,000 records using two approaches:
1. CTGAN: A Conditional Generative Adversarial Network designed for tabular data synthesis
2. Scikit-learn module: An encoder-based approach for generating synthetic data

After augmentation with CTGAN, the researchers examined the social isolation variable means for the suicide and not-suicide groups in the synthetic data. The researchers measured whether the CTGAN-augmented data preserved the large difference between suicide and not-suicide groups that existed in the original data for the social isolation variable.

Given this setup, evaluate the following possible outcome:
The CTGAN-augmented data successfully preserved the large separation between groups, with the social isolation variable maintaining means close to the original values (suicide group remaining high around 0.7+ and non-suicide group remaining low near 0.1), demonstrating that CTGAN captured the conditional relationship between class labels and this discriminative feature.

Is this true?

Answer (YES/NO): NO